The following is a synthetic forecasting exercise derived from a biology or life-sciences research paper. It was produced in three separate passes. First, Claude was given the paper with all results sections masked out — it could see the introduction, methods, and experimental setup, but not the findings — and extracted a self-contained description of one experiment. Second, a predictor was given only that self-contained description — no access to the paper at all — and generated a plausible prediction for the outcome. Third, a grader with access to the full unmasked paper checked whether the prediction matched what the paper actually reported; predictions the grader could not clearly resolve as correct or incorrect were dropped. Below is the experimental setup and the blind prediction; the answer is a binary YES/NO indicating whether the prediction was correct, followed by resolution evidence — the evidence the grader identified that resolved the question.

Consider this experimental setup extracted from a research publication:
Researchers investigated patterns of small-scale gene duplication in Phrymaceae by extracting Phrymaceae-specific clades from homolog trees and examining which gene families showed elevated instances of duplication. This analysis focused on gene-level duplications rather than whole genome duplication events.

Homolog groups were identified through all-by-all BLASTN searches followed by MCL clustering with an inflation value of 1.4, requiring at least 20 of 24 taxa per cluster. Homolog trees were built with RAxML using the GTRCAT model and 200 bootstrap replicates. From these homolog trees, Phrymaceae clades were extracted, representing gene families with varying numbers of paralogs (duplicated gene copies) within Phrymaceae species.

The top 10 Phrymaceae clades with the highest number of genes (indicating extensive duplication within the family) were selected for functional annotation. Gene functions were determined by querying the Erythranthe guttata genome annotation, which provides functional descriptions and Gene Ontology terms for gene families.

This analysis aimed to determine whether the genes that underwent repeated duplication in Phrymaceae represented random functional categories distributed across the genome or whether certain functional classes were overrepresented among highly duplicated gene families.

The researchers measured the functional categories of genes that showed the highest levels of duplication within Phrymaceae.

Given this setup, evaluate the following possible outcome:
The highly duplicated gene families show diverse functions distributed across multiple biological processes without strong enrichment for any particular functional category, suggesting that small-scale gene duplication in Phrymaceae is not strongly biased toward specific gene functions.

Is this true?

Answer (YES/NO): NO